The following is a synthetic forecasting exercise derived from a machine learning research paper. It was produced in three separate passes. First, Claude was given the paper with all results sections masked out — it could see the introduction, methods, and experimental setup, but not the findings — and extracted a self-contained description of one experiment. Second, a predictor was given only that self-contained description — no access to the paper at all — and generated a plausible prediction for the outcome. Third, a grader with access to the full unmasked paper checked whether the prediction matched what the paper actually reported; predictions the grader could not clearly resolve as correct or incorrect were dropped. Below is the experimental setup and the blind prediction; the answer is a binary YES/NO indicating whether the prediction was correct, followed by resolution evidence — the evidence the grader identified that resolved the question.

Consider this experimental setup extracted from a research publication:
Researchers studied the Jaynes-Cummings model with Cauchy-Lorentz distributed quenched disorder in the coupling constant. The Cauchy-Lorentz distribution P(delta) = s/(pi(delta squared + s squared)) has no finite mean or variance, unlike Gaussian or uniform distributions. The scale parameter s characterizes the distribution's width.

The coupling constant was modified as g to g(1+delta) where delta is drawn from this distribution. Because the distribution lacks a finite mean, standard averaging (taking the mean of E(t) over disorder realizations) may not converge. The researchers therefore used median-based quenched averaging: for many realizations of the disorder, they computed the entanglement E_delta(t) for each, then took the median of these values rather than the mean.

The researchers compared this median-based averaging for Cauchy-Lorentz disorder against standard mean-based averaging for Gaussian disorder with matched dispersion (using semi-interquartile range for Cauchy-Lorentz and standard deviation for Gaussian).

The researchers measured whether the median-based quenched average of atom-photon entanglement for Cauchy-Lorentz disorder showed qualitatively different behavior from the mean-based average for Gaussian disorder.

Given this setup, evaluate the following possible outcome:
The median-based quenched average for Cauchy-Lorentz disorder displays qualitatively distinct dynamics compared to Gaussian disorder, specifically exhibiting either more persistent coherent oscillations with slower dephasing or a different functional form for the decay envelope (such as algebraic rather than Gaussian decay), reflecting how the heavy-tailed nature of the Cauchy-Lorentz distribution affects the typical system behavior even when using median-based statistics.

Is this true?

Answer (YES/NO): NO